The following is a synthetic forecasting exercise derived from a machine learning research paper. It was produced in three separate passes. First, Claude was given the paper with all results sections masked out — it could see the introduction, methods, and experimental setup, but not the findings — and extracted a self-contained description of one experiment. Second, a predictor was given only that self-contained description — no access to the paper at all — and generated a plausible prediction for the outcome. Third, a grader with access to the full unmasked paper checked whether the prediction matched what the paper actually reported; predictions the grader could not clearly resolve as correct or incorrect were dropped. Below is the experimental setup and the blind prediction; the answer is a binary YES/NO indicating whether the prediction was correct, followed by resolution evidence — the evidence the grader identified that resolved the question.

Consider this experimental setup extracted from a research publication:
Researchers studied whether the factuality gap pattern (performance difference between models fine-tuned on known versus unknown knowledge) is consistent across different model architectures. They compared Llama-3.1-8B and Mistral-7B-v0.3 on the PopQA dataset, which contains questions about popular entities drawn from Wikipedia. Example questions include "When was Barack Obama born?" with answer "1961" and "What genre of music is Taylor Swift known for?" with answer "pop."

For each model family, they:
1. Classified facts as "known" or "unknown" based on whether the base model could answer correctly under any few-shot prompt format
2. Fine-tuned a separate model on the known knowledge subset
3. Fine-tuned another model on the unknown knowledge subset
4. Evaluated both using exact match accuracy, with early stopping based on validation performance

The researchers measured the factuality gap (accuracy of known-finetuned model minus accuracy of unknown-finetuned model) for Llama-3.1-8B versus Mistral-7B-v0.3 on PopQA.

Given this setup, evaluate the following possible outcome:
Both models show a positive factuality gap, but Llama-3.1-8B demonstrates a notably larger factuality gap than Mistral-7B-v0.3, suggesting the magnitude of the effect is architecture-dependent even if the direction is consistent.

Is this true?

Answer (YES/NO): NO